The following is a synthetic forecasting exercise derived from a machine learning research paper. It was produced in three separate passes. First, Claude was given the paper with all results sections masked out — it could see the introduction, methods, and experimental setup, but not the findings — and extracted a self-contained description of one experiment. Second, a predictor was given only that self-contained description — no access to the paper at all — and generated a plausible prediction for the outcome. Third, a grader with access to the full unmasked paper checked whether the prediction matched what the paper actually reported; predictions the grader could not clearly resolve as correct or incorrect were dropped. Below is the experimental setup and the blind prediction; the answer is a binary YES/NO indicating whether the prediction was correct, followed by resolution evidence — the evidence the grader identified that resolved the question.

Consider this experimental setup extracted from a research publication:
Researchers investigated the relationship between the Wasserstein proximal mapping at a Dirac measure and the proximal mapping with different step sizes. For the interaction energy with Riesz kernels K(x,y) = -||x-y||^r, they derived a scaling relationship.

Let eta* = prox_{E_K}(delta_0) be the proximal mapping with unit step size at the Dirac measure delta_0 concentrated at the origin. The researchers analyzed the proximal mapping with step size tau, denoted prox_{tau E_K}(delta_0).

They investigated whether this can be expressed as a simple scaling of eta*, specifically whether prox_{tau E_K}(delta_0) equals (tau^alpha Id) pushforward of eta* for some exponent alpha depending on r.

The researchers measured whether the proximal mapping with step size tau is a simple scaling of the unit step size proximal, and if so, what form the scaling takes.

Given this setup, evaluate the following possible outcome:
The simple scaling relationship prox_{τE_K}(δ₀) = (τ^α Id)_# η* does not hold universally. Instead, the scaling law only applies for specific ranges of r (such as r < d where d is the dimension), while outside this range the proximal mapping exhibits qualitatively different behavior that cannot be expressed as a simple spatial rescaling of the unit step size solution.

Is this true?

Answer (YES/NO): NO